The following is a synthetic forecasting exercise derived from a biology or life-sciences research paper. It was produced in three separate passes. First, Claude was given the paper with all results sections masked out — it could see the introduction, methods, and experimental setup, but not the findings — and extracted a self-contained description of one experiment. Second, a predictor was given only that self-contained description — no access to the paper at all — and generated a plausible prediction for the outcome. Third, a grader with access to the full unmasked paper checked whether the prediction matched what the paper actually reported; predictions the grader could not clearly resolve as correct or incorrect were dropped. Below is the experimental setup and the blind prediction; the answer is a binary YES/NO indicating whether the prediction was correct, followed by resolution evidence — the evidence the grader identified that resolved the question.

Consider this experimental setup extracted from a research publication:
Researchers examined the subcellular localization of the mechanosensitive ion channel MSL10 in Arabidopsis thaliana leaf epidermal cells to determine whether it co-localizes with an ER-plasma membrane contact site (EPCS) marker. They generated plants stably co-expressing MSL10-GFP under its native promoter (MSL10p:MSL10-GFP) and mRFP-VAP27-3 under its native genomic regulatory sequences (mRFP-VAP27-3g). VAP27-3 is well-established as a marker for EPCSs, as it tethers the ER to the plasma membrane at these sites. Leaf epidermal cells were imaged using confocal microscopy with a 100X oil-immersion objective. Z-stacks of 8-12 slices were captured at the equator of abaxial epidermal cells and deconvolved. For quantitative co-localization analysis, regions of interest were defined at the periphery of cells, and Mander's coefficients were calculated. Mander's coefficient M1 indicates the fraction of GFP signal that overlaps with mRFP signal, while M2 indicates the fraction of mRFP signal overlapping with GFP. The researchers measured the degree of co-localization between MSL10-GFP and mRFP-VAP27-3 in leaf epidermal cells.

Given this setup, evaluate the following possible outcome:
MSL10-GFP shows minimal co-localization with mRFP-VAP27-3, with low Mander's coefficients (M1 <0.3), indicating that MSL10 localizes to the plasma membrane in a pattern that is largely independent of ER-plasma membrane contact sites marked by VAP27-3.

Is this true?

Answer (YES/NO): NO